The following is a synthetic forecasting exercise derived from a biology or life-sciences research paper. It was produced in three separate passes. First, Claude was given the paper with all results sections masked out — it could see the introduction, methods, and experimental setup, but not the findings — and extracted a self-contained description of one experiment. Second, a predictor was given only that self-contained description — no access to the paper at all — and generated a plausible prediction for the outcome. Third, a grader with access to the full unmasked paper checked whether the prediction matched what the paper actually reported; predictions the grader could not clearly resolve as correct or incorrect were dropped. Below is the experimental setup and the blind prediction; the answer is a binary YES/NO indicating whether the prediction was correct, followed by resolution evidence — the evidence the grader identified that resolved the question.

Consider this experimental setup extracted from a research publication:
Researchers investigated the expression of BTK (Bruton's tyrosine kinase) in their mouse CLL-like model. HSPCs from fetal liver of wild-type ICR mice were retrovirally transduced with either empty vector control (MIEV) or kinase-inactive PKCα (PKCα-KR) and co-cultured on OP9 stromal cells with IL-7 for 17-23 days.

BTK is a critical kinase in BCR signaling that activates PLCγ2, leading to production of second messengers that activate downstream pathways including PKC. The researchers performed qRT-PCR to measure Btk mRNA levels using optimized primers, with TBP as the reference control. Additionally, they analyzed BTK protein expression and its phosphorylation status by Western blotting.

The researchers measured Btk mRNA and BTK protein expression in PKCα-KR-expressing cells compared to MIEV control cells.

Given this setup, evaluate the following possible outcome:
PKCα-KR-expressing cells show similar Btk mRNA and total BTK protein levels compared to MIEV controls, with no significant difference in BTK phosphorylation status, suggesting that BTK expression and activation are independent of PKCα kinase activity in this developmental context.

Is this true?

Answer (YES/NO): NO